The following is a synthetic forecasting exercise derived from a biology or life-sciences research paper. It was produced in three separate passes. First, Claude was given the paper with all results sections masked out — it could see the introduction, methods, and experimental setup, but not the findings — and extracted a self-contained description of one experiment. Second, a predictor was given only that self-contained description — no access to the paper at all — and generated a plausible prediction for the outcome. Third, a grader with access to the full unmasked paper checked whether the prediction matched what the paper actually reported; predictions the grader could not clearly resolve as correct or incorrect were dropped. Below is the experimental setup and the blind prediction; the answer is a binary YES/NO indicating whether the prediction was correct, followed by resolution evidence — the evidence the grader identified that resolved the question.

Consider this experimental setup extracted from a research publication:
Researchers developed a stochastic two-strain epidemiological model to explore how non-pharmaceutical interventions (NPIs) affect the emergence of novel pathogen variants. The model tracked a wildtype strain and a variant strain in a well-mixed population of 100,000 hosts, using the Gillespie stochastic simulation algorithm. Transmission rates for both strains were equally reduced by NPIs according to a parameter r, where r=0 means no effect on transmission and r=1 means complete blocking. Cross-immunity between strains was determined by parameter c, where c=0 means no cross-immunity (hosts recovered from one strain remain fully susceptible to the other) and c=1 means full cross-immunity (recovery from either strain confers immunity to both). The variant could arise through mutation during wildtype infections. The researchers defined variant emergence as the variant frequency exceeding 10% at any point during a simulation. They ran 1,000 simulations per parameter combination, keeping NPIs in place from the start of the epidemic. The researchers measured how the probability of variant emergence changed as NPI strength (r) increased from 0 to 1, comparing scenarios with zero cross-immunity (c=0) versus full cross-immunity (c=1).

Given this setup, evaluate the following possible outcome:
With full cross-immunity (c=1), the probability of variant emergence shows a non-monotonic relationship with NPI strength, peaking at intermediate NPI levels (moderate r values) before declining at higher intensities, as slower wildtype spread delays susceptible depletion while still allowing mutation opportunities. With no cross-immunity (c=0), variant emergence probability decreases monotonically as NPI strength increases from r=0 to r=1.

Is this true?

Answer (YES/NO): NO